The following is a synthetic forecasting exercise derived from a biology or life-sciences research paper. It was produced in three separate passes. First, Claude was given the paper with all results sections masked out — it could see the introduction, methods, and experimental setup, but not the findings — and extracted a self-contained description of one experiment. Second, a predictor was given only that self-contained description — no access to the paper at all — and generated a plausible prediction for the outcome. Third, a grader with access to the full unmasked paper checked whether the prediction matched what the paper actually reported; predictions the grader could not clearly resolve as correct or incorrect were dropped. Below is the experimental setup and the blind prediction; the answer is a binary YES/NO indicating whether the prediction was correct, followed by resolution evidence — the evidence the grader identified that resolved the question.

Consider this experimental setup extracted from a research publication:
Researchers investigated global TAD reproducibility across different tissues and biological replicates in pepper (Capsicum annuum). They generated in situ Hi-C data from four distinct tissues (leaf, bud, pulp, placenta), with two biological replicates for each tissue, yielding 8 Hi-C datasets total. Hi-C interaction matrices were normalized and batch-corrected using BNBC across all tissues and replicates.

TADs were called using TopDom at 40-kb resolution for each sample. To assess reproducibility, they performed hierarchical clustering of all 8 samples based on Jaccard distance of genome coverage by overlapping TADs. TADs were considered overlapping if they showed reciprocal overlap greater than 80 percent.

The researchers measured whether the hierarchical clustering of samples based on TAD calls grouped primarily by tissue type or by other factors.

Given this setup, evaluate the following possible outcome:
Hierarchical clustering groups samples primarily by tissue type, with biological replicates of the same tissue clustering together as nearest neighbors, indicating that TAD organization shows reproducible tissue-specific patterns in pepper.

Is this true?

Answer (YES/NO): YES